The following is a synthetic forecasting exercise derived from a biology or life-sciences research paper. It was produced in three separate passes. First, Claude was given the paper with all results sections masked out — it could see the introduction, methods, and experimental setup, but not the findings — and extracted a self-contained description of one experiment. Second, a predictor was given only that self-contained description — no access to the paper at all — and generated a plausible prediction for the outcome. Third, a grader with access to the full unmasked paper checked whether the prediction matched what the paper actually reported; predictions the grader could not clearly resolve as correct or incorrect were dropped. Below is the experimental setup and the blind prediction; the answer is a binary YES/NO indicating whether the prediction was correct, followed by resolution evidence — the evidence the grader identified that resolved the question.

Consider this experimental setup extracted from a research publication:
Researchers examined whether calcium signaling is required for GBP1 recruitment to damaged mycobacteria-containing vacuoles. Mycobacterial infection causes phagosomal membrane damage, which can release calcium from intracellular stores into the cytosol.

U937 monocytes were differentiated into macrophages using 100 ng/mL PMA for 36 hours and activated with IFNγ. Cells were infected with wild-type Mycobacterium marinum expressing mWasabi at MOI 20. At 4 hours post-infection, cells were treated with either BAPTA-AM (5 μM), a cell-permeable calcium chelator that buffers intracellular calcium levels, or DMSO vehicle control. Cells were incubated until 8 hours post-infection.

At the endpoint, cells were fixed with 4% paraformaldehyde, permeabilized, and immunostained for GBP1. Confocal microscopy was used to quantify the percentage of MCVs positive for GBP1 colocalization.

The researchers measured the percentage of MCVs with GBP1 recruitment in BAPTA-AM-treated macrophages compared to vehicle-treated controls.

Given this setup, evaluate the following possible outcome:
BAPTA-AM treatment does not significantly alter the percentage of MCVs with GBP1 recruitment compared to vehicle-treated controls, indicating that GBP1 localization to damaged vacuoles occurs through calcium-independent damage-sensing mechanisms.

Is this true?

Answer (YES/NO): NO